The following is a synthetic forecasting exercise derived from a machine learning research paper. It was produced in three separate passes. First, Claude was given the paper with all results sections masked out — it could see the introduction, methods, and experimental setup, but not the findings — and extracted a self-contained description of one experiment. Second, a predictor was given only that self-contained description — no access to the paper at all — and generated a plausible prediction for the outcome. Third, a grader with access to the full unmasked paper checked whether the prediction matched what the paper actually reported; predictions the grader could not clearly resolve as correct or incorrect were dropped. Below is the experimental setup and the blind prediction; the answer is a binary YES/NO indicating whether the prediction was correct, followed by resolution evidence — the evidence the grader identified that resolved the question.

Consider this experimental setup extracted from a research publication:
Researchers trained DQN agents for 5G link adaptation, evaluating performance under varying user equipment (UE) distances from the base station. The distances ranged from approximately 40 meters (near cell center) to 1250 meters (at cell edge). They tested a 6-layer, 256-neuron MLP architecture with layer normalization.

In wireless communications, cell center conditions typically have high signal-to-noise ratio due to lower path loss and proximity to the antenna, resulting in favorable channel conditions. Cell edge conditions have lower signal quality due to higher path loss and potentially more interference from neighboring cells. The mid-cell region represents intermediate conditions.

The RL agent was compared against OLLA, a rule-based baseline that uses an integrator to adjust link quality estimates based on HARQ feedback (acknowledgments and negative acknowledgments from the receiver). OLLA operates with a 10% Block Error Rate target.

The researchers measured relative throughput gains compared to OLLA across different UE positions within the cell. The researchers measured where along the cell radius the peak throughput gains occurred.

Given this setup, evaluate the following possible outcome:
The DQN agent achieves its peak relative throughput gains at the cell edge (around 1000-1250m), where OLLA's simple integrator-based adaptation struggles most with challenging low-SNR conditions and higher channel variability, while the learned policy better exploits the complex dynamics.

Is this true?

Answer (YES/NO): NO